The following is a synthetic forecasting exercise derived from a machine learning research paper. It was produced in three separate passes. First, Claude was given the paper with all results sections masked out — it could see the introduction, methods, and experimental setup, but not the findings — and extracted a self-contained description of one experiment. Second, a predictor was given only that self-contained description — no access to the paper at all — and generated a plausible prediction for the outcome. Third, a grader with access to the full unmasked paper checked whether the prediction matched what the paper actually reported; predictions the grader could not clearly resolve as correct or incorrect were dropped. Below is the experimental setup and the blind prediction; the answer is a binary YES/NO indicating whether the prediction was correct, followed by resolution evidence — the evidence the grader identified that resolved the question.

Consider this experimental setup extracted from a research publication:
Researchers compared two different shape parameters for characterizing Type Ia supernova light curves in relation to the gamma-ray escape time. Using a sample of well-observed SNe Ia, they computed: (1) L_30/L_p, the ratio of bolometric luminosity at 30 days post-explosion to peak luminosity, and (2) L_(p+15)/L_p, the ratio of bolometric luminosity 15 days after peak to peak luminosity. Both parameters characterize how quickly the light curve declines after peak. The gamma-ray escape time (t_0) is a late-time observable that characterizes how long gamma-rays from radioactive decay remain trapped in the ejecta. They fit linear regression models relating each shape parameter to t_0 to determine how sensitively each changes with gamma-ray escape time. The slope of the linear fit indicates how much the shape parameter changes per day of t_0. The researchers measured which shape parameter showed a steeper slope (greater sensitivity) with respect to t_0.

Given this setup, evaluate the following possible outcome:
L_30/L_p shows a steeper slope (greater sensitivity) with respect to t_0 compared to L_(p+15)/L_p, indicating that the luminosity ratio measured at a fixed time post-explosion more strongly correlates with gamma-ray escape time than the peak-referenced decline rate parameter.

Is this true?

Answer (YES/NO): YES